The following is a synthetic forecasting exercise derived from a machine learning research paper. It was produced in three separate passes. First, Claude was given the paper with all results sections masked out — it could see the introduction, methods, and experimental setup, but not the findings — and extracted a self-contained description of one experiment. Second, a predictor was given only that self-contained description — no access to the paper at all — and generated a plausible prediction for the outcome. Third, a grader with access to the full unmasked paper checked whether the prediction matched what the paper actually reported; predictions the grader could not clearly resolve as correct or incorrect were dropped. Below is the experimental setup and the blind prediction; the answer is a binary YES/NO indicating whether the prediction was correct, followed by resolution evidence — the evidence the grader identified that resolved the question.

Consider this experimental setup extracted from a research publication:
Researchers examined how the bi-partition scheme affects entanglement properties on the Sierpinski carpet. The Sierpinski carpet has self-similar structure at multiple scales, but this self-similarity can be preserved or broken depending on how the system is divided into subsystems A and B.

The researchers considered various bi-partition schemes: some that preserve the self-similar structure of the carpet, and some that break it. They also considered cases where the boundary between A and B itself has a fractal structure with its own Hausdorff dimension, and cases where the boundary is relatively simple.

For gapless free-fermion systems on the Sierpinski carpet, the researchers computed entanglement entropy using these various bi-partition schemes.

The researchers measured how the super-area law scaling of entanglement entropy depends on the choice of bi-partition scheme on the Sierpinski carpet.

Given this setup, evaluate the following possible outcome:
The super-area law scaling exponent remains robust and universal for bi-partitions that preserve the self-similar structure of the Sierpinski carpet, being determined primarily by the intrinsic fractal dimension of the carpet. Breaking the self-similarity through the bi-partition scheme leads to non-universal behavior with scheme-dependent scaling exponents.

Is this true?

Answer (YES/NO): NO